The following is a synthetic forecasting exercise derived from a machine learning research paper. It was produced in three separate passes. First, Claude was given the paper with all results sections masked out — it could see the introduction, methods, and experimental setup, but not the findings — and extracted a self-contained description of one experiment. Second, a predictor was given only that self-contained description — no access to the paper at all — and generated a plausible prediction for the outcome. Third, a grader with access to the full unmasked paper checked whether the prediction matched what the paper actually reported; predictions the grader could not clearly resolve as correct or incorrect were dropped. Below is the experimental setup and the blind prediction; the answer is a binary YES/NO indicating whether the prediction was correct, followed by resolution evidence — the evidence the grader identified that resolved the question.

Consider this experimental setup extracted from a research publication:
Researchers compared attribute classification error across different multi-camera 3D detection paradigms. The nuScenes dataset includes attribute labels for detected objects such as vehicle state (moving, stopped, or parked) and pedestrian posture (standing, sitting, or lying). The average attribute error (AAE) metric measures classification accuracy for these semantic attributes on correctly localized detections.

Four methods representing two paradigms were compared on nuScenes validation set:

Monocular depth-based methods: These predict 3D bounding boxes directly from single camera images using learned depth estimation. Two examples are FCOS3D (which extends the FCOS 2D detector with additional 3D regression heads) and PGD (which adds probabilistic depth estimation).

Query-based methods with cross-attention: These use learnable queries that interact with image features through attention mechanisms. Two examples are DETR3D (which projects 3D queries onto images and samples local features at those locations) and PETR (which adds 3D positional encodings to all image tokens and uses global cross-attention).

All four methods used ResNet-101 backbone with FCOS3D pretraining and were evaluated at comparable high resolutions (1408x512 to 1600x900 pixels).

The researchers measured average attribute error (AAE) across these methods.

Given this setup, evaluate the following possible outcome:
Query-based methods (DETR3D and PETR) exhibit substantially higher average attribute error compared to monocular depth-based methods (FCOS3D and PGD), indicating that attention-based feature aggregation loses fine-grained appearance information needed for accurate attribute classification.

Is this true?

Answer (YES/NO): NO